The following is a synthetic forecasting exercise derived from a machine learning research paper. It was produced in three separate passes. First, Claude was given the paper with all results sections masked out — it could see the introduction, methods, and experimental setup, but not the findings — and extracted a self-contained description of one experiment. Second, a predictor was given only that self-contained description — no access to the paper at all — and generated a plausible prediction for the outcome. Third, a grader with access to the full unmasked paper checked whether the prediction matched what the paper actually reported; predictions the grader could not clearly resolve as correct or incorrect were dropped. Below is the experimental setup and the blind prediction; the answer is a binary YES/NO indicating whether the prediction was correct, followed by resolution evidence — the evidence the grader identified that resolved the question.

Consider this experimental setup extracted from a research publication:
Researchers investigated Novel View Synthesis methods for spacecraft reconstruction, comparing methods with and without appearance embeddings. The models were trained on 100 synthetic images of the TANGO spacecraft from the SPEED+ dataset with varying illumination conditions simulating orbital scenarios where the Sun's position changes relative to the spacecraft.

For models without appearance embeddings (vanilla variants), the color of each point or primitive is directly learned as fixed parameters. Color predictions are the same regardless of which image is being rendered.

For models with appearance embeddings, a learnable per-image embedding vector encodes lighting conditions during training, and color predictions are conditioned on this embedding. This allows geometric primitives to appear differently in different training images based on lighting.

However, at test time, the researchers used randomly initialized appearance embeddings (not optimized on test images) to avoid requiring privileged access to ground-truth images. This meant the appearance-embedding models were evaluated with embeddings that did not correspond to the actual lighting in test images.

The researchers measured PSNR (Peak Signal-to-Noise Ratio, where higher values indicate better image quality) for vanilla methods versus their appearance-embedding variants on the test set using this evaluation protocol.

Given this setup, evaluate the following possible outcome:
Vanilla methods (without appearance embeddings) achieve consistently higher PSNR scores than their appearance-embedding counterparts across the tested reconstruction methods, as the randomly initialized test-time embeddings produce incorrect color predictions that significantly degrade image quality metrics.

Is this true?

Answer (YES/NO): YES